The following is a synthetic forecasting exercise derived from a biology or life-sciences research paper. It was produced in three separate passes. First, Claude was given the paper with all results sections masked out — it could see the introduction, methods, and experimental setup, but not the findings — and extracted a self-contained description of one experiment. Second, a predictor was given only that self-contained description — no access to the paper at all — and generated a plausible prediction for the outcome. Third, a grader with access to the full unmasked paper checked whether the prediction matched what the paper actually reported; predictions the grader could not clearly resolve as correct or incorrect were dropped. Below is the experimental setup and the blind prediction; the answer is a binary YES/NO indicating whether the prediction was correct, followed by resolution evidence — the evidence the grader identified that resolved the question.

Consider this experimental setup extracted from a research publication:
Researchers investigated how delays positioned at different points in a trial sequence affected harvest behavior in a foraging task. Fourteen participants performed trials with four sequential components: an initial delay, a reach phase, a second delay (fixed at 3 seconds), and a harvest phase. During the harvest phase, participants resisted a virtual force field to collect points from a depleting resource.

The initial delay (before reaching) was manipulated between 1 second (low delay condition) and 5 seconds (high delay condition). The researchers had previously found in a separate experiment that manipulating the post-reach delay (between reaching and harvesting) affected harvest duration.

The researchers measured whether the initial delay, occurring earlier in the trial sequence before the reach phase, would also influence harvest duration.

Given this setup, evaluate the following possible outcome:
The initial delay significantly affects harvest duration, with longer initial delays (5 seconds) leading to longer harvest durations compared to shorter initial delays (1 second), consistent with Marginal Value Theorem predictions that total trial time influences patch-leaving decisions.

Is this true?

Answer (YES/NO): YES